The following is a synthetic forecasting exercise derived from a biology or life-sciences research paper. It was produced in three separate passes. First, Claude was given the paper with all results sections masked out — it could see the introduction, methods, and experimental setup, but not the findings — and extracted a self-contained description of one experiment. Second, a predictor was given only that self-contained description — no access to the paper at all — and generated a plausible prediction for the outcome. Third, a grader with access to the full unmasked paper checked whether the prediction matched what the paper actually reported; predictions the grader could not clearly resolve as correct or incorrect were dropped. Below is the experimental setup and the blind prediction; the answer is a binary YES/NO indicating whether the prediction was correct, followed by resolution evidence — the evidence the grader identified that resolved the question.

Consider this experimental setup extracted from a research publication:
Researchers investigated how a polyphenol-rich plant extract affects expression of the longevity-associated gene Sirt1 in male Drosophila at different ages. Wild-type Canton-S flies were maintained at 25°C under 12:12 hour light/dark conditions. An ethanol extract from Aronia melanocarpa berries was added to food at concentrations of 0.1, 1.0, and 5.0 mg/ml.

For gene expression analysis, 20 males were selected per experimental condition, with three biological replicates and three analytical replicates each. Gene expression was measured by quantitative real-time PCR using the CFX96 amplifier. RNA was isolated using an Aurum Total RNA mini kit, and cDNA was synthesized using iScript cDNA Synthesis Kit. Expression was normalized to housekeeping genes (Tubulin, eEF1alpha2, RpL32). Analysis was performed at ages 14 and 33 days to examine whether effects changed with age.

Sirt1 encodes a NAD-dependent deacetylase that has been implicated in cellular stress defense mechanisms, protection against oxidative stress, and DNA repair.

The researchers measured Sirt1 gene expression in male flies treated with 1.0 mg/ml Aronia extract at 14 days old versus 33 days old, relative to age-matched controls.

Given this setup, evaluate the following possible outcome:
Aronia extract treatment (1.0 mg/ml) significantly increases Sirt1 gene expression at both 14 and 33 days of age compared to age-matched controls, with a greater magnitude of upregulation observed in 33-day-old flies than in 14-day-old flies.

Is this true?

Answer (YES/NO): NO